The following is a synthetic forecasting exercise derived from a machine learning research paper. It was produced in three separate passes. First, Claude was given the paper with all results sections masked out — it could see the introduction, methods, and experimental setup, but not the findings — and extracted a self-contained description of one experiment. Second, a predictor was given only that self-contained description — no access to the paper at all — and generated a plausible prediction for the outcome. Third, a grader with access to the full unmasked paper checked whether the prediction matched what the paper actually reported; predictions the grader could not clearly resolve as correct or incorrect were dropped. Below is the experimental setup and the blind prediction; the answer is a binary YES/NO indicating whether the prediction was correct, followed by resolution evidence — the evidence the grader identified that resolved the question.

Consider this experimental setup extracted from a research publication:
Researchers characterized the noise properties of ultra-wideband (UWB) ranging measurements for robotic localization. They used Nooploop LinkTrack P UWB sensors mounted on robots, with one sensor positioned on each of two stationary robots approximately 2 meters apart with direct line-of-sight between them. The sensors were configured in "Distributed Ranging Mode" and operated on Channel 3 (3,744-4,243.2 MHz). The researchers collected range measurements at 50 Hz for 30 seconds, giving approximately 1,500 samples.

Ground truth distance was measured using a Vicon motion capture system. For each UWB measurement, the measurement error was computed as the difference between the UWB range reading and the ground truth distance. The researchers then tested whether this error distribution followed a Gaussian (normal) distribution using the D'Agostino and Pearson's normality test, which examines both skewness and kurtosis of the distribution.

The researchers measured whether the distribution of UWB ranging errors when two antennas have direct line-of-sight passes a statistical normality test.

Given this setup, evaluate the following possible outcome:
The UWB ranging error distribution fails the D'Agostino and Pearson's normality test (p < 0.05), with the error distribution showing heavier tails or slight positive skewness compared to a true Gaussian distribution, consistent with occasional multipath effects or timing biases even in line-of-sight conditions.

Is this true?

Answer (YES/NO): NO